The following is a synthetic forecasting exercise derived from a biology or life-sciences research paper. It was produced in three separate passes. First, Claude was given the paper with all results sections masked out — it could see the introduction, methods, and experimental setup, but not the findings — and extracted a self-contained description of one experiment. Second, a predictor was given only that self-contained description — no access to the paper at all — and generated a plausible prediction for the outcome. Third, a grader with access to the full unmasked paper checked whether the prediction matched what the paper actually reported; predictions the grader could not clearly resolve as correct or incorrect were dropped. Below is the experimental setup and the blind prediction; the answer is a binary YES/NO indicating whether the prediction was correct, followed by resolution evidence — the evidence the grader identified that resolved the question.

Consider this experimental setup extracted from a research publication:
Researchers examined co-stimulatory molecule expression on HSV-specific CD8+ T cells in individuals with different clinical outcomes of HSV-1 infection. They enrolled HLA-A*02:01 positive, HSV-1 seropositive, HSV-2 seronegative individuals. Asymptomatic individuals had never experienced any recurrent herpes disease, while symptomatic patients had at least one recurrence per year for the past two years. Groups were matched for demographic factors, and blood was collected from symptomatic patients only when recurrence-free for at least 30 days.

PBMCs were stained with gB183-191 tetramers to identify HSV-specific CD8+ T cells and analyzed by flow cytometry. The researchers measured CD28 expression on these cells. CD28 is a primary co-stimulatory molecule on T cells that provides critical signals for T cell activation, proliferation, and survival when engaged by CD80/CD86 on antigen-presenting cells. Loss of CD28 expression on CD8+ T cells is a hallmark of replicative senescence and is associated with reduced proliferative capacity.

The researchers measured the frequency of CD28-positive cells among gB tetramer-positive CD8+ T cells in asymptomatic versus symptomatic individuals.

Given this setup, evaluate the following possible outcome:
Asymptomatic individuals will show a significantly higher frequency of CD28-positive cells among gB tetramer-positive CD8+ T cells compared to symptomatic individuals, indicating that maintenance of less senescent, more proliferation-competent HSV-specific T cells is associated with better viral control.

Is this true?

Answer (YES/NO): YES